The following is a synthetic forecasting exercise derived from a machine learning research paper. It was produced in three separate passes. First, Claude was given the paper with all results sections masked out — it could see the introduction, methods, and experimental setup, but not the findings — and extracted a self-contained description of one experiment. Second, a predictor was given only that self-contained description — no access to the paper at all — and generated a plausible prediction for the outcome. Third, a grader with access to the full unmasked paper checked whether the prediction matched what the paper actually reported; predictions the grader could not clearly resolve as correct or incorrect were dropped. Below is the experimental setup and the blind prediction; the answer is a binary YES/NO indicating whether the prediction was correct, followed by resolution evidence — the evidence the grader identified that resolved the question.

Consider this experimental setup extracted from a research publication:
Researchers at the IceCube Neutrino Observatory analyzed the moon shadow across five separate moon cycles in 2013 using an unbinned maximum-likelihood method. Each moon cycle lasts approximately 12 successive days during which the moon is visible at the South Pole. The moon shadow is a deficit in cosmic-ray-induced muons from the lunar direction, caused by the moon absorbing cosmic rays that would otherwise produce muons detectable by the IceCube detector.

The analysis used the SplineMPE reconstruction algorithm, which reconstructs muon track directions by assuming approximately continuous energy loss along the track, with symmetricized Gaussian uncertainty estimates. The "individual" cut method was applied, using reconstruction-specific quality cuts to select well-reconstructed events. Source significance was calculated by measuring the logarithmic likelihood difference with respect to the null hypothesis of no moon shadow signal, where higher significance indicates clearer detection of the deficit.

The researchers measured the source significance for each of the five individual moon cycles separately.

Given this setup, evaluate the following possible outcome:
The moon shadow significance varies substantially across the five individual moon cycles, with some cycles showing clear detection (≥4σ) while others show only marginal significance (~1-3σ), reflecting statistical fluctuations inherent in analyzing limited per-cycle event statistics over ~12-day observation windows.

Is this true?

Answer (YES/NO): NO